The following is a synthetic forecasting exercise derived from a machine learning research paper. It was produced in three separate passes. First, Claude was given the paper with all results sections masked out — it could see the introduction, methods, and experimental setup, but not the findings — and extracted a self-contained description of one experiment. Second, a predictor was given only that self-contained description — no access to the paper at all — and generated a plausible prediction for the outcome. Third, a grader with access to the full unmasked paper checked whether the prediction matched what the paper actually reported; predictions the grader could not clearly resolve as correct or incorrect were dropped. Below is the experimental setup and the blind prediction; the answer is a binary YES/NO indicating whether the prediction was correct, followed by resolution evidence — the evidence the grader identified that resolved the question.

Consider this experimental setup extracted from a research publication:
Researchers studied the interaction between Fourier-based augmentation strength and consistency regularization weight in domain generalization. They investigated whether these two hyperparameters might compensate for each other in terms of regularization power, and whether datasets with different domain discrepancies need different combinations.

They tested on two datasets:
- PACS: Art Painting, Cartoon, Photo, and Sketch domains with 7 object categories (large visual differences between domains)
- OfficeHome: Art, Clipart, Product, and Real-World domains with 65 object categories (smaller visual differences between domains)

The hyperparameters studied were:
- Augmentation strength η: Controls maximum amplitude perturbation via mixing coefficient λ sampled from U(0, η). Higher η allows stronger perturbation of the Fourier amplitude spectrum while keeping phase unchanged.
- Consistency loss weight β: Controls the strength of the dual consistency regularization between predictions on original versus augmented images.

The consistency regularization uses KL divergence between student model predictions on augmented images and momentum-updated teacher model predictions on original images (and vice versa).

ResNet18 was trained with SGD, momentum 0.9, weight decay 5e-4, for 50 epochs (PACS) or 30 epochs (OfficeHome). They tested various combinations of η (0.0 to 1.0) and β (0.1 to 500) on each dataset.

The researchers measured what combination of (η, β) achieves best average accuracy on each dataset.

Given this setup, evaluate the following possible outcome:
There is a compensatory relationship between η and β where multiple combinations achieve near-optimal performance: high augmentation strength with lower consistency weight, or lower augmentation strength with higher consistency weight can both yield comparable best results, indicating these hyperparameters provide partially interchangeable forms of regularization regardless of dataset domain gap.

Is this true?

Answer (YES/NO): NO